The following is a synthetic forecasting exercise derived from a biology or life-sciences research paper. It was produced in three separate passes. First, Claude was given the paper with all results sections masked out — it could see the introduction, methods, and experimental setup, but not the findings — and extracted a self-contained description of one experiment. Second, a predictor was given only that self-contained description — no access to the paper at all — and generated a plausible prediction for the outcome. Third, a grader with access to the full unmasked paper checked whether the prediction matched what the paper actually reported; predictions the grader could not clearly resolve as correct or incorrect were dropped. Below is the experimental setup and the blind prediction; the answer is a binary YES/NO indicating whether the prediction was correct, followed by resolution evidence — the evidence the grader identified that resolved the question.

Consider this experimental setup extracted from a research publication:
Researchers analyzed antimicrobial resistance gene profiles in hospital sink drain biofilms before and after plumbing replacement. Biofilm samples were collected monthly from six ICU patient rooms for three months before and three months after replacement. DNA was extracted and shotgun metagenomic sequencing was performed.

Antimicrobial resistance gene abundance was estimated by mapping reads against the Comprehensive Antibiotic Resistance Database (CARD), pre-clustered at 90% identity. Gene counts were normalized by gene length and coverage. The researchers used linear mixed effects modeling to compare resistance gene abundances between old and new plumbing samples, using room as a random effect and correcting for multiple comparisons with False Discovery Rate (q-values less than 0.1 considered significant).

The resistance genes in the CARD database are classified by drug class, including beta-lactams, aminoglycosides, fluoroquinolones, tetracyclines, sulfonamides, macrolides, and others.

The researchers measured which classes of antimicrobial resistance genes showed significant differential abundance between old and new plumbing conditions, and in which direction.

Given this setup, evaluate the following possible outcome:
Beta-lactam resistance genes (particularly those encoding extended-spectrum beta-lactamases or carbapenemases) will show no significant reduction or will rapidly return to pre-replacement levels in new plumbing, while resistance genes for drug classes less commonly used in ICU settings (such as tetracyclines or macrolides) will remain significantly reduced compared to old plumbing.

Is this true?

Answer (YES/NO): NO